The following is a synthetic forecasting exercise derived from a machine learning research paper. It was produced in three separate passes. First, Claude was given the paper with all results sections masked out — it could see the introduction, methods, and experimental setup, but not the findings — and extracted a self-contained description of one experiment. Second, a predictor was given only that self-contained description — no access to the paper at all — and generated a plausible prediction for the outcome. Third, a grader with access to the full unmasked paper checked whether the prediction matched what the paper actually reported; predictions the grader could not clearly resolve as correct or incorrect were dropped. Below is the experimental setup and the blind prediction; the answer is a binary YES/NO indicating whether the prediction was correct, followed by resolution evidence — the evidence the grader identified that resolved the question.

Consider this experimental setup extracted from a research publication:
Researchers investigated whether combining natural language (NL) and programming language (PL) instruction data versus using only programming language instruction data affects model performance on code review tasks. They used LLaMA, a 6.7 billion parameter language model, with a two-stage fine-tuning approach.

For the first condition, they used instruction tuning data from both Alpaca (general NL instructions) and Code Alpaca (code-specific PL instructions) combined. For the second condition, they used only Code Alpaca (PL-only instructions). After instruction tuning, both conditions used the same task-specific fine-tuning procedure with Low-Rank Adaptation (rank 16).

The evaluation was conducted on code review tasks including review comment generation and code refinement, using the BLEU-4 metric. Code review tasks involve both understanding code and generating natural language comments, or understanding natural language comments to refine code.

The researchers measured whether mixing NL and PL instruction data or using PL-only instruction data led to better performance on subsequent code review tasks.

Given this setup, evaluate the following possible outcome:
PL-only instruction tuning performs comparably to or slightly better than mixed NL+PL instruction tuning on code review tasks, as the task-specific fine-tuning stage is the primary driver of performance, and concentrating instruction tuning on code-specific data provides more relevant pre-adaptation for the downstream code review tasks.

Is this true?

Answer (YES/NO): YES